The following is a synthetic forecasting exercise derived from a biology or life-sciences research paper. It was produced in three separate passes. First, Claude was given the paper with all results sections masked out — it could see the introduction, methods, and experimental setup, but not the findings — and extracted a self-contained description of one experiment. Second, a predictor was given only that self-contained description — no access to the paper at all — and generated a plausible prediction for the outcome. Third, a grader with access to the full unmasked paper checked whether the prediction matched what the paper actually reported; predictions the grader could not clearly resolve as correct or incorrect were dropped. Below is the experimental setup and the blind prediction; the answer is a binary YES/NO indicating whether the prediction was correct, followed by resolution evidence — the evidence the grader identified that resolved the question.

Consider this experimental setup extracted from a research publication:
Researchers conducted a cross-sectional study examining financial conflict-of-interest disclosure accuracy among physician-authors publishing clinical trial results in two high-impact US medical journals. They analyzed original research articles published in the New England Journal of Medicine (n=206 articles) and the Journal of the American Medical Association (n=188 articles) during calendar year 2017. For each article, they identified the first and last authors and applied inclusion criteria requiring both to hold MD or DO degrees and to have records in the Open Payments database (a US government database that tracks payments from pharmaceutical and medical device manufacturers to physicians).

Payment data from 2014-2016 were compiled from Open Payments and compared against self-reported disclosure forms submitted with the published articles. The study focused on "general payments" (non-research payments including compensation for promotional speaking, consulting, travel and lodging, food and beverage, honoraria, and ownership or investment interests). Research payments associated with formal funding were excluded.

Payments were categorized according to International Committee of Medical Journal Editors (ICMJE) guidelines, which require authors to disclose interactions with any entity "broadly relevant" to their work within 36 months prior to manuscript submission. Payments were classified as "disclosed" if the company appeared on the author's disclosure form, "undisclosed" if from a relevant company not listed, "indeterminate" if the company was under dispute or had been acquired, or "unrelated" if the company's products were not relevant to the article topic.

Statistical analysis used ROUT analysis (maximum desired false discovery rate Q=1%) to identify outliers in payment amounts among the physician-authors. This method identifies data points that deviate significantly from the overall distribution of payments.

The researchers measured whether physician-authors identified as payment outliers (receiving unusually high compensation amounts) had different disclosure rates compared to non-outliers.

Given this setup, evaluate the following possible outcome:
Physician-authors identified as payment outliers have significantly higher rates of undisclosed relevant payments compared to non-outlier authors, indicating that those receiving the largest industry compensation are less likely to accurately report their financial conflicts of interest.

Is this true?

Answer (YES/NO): NO